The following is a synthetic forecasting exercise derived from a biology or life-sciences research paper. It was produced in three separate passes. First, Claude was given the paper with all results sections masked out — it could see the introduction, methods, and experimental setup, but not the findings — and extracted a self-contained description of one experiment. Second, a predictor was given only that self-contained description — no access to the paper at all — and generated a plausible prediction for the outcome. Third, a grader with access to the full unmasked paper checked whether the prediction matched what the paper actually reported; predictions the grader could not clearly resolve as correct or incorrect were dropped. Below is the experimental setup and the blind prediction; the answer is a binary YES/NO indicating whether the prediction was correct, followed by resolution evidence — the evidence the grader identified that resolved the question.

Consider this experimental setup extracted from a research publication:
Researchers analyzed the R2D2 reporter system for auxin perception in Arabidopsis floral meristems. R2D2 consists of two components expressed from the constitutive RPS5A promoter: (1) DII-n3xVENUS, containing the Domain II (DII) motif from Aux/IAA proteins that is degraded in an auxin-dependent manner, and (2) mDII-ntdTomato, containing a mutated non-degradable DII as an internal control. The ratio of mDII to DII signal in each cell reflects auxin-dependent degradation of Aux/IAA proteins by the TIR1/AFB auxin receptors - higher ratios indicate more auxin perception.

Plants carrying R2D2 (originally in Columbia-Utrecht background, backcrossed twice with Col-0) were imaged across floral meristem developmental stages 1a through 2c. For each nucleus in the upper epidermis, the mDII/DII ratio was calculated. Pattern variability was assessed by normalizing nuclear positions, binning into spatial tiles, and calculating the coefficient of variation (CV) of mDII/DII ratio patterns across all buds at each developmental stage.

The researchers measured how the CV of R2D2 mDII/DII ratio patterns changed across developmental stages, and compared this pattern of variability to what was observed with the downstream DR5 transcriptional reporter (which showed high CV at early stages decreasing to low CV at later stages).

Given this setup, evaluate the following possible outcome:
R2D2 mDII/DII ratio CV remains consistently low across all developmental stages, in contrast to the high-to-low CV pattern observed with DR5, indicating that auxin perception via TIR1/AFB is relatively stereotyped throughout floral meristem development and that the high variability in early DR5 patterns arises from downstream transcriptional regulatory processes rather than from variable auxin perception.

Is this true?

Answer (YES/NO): NO